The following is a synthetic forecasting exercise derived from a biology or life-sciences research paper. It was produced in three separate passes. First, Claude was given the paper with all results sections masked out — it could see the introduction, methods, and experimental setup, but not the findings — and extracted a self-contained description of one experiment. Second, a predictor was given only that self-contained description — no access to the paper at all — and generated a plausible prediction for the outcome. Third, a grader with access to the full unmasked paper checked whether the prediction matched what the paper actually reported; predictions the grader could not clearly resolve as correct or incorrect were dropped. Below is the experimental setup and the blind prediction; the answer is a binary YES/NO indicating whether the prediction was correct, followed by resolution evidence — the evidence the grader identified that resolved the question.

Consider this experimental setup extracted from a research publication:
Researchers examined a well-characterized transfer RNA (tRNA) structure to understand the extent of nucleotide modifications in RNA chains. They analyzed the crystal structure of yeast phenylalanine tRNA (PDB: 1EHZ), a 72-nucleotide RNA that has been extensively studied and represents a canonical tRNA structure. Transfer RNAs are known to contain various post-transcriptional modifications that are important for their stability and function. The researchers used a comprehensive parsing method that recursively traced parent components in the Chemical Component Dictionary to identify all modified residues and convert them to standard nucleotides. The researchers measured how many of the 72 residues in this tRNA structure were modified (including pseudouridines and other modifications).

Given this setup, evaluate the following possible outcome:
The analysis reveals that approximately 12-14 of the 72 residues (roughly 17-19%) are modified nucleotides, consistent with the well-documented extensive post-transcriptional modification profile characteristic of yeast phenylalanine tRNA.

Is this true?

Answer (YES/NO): YES